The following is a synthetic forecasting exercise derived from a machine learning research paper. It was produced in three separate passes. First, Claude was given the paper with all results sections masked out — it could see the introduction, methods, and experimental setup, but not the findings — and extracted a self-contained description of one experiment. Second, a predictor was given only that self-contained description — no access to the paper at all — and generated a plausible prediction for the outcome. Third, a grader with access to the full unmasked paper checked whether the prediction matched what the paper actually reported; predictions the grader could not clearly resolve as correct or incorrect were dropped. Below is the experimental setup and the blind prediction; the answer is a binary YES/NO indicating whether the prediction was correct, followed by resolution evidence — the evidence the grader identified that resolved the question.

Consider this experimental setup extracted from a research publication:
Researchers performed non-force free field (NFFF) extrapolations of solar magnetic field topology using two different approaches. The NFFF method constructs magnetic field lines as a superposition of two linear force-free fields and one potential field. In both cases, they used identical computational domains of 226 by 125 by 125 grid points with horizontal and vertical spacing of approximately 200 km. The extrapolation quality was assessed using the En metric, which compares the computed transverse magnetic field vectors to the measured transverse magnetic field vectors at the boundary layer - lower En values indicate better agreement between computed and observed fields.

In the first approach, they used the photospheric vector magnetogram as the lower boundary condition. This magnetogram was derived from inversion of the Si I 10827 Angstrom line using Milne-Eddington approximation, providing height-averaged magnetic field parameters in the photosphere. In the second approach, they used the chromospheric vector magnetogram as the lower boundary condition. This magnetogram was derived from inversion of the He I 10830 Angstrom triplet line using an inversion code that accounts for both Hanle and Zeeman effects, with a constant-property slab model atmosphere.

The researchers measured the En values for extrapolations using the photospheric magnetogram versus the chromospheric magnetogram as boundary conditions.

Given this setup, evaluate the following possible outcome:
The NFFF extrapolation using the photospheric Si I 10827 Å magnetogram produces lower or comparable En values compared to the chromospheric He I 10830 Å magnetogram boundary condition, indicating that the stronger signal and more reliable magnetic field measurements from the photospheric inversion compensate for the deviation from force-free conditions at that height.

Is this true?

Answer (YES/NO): YES